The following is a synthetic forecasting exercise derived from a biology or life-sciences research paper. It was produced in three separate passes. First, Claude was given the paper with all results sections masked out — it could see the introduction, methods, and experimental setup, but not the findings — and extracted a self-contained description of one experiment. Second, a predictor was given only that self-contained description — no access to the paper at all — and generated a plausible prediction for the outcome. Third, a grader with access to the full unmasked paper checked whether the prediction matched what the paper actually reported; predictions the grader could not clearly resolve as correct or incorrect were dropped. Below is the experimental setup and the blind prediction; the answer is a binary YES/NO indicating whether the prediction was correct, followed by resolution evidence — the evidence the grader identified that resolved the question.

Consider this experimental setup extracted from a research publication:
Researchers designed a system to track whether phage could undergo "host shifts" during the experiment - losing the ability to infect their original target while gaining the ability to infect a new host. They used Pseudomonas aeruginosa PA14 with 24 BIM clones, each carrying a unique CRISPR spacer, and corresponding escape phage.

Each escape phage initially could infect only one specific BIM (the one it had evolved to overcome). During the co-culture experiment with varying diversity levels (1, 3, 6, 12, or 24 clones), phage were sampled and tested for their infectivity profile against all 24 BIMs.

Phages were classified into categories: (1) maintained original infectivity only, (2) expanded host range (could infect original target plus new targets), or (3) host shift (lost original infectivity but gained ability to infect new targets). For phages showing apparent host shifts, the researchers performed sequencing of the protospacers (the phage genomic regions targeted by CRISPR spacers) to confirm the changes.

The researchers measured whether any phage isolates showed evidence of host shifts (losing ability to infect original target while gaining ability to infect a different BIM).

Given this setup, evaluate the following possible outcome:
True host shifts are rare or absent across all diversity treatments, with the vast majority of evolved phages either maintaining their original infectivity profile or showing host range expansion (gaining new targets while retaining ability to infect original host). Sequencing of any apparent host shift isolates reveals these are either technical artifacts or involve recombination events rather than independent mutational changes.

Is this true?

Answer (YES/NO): NO